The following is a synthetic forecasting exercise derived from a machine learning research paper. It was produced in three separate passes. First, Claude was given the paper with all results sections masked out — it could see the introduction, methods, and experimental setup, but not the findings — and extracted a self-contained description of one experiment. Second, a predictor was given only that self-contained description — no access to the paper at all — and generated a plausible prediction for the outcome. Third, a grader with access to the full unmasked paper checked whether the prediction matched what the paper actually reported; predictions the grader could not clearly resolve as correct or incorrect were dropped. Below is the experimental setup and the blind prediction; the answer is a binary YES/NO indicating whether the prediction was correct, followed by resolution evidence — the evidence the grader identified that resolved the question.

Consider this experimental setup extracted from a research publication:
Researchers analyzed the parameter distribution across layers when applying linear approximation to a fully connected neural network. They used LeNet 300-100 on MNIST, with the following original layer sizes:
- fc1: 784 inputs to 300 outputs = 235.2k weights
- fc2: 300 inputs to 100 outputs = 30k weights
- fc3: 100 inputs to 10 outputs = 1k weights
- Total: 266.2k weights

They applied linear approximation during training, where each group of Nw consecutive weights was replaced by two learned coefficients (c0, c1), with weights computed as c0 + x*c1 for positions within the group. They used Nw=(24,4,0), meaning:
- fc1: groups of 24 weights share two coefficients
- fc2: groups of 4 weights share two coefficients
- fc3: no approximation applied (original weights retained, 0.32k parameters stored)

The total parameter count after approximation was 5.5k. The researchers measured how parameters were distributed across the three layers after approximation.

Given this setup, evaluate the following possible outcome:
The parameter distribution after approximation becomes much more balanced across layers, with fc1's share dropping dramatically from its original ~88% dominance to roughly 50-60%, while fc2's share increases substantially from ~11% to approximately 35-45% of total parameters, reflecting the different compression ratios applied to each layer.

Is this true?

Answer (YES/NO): NO